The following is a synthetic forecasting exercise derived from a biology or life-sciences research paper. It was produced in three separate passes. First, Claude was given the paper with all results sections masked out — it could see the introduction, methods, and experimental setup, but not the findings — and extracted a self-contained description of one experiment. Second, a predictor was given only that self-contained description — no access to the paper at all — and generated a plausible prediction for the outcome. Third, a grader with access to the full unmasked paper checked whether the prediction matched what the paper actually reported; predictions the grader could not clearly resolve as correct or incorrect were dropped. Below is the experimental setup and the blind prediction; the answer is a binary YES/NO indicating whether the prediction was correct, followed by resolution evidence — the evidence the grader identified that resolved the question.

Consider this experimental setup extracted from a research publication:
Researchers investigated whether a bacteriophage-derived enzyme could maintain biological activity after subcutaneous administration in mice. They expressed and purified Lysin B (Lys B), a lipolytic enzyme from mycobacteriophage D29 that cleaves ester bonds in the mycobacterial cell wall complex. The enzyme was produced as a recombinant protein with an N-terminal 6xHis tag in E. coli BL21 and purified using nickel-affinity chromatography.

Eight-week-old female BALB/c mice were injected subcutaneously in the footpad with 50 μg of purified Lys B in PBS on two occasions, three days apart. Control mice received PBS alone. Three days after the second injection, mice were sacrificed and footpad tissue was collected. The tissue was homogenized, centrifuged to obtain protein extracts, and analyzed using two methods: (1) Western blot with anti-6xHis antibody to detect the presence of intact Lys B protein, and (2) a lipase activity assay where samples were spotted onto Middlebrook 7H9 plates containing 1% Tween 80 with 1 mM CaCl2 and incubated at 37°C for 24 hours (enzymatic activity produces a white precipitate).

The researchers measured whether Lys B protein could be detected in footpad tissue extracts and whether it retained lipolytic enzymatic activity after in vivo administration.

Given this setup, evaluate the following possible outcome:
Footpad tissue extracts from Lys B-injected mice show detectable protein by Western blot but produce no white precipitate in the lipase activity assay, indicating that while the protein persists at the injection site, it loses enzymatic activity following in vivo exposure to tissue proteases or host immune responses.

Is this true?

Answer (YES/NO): NO